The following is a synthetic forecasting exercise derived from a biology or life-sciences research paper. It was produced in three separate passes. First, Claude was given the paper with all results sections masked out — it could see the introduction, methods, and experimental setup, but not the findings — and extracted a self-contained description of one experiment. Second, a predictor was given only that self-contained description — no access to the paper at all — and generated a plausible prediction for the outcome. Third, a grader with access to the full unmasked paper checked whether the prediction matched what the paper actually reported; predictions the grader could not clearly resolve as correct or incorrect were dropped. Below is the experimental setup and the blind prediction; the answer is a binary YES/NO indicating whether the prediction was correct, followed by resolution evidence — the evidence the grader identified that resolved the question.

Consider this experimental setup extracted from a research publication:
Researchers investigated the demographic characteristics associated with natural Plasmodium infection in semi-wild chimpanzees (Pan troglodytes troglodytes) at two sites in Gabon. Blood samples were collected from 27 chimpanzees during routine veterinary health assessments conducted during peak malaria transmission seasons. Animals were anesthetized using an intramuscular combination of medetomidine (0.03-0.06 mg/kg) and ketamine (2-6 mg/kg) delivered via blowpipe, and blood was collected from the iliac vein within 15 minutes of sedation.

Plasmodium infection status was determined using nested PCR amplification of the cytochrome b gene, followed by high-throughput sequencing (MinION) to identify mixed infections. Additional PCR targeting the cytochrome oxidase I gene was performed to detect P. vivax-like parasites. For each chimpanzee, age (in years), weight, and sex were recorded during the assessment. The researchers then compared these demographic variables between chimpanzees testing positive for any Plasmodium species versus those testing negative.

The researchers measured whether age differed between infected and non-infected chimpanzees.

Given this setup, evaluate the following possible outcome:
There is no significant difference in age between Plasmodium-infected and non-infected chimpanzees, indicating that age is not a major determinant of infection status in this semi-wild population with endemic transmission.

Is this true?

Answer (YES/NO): NO